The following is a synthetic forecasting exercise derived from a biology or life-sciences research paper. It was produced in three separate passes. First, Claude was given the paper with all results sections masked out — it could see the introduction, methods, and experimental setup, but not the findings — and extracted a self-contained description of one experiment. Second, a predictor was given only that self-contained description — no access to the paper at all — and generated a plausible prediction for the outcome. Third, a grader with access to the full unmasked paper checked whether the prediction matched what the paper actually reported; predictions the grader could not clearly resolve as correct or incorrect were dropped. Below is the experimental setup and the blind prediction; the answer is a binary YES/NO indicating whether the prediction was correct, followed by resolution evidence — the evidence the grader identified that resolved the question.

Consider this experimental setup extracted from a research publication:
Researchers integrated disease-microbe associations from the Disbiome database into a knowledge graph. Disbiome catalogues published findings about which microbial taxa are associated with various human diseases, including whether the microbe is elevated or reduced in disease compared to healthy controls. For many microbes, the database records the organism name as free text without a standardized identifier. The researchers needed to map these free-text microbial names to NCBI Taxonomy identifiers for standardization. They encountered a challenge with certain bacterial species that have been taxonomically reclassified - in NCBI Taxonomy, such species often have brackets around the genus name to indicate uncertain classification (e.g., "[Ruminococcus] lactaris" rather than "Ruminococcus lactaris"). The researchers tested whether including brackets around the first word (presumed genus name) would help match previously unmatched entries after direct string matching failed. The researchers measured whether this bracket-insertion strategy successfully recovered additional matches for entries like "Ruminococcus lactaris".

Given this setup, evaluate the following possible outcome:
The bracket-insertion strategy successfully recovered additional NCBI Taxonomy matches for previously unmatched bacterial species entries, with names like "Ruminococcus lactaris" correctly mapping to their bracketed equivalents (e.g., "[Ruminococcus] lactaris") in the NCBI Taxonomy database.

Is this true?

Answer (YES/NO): YES